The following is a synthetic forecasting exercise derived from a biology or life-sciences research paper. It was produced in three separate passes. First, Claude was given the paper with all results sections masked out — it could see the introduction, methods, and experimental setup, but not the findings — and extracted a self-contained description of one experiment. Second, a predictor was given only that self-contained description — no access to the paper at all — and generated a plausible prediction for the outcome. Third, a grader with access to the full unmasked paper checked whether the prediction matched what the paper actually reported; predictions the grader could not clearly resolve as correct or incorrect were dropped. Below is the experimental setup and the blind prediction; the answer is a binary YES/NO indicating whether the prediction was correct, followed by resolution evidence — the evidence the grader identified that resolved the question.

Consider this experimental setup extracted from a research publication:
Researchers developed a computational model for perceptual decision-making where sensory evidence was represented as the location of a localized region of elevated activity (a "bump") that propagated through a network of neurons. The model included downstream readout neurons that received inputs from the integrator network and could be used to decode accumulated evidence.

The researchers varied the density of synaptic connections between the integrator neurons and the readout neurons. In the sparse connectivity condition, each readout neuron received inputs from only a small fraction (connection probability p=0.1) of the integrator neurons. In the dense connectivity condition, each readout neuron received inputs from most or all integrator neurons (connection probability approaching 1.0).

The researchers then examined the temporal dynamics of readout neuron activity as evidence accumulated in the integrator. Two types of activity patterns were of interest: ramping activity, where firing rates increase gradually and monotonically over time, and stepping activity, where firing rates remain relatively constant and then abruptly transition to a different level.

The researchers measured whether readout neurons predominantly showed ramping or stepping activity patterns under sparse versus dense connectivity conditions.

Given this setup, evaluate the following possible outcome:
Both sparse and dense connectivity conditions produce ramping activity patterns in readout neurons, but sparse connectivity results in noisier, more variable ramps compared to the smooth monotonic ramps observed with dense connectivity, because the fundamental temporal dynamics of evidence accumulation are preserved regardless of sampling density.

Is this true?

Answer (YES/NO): NO